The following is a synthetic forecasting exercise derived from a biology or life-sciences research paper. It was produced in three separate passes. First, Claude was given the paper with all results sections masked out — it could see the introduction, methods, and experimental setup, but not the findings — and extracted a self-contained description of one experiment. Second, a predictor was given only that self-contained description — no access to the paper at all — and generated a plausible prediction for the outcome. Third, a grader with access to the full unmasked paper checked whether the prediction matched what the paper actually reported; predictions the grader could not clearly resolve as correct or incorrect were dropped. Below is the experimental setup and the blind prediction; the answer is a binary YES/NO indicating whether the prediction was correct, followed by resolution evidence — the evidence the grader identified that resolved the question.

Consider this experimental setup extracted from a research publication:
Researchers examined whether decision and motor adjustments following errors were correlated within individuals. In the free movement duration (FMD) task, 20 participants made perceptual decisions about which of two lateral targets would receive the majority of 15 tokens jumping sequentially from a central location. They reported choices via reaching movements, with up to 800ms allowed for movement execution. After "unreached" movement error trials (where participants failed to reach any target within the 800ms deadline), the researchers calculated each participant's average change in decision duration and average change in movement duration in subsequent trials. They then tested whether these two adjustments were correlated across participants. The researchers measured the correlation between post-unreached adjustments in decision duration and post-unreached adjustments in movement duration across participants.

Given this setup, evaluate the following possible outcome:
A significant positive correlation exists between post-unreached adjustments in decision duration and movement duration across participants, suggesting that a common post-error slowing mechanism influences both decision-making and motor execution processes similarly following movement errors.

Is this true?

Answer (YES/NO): NO